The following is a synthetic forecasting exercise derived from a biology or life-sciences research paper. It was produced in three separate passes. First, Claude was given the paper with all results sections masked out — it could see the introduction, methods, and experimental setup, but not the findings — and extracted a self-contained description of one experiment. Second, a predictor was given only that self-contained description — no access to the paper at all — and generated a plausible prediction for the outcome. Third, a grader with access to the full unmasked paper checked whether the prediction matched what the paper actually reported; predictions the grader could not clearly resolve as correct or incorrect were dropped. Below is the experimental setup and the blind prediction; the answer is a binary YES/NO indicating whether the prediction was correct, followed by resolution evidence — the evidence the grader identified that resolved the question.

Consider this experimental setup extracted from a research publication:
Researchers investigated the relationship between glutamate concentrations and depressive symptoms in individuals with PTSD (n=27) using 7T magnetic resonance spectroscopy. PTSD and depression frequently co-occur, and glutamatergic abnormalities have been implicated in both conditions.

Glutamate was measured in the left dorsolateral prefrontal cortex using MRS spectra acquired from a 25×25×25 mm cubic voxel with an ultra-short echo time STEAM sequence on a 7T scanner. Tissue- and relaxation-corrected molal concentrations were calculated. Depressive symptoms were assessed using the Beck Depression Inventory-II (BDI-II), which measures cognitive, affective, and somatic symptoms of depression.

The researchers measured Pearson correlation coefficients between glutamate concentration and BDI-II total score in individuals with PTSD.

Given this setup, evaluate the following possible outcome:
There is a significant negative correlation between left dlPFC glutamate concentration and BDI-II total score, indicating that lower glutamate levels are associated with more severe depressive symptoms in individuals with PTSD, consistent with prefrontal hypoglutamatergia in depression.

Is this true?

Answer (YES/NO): YES